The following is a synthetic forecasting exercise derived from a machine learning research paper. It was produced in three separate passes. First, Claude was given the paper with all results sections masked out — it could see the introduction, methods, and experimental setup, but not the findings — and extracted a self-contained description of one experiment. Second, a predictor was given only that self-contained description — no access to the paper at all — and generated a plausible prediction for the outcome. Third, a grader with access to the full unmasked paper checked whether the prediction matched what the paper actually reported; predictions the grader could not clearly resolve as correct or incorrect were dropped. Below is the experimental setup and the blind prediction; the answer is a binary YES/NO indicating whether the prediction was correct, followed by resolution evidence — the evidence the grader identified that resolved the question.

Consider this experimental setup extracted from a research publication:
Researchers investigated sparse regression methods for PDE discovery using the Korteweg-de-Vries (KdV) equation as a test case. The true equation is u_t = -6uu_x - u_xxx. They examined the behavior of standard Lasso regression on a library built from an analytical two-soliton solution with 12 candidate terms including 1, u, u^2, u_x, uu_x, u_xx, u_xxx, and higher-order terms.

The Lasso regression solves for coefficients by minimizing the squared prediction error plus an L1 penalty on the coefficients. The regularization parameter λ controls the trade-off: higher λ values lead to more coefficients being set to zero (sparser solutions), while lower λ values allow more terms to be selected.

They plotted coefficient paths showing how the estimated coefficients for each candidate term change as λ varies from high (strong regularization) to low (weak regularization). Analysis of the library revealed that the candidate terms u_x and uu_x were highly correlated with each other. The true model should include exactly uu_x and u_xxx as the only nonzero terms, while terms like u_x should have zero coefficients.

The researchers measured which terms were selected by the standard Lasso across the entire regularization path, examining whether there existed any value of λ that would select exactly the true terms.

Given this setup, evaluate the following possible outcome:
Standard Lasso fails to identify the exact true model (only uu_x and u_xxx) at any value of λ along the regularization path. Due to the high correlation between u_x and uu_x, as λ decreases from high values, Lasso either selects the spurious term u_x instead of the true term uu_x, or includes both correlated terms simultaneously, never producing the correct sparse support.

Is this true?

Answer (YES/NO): YES